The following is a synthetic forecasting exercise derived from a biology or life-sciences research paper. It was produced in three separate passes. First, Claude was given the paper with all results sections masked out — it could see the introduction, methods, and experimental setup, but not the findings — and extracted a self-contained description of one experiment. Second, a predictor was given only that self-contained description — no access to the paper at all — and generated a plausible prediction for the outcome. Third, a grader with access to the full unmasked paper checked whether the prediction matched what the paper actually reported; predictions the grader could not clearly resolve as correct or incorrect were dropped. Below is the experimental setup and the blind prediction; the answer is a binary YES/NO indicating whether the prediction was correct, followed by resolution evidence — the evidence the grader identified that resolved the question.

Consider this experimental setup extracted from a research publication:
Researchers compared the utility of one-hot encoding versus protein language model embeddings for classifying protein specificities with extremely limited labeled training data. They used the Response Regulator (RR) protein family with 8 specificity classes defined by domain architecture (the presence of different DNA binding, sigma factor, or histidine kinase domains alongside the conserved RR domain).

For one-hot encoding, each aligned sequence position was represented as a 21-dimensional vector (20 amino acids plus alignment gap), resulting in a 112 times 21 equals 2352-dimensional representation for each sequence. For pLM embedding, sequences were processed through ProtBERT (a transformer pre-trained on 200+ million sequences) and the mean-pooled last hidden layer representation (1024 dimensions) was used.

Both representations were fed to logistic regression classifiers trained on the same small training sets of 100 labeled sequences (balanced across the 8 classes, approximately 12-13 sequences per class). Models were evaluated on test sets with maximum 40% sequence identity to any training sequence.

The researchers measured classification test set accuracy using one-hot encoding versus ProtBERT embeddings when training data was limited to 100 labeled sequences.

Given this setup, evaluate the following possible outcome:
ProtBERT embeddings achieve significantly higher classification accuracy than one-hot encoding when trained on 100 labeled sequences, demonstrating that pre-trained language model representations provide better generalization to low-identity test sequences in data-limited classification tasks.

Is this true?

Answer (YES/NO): YES